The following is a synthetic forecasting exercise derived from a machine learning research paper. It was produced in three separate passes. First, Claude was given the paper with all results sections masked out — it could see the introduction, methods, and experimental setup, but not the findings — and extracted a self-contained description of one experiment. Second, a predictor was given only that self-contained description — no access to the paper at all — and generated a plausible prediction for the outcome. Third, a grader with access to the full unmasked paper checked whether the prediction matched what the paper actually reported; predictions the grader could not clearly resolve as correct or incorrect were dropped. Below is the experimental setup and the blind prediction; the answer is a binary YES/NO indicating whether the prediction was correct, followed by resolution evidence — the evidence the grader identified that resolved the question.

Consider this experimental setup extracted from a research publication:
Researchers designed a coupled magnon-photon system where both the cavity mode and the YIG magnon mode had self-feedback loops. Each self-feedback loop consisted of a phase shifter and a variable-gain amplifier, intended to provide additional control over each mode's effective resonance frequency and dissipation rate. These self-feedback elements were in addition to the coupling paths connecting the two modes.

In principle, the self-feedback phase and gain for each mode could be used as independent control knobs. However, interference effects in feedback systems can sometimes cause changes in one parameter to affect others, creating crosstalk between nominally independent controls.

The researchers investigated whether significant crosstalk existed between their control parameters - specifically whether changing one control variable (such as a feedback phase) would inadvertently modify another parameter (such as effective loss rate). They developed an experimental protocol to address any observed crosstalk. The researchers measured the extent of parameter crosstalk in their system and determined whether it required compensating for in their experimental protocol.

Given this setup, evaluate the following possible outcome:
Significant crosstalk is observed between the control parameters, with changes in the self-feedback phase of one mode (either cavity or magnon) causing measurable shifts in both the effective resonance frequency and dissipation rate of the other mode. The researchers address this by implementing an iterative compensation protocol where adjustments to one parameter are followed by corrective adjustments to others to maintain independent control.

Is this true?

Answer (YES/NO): NO